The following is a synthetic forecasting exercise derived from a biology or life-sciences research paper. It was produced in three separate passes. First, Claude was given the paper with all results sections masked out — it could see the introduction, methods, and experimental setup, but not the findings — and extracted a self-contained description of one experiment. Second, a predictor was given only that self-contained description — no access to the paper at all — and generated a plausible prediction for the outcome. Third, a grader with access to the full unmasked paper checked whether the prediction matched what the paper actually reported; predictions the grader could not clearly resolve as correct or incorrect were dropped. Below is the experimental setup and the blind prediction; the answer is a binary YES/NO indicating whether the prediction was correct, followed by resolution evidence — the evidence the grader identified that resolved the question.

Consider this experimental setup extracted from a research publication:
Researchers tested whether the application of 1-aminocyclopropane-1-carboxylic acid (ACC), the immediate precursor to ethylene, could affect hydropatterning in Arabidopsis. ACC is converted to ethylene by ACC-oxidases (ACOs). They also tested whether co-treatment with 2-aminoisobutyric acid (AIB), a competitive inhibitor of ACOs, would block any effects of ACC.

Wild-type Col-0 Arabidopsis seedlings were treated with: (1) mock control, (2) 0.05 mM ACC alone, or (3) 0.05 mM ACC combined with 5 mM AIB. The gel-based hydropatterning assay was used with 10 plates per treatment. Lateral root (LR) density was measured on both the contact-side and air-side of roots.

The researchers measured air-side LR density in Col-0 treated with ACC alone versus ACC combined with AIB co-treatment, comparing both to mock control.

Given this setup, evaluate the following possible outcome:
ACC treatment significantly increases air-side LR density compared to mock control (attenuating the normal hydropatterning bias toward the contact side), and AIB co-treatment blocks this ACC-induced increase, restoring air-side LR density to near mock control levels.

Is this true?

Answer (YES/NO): NO